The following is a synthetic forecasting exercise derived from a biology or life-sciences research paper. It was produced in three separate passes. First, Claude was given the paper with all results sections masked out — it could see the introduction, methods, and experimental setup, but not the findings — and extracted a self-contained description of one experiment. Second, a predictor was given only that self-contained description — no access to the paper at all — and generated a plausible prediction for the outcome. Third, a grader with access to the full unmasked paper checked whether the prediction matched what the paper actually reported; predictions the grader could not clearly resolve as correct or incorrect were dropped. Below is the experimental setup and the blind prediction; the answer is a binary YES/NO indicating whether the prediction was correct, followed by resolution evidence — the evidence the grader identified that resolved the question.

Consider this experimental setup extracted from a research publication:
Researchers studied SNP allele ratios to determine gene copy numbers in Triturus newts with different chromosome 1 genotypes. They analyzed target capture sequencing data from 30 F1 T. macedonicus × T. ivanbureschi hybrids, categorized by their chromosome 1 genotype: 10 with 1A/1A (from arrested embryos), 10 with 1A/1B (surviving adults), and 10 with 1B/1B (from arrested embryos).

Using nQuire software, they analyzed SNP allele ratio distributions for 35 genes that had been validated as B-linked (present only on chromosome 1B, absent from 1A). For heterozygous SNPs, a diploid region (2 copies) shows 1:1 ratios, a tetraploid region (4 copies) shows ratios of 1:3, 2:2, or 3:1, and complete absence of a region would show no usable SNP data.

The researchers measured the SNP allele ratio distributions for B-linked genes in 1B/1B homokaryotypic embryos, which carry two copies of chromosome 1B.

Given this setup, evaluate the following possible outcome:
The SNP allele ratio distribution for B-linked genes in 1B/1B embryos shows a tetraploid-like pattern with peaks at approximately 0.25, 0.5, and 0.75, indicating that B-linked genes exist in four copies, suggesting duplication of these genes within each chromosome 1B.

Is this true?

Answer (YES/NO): NO